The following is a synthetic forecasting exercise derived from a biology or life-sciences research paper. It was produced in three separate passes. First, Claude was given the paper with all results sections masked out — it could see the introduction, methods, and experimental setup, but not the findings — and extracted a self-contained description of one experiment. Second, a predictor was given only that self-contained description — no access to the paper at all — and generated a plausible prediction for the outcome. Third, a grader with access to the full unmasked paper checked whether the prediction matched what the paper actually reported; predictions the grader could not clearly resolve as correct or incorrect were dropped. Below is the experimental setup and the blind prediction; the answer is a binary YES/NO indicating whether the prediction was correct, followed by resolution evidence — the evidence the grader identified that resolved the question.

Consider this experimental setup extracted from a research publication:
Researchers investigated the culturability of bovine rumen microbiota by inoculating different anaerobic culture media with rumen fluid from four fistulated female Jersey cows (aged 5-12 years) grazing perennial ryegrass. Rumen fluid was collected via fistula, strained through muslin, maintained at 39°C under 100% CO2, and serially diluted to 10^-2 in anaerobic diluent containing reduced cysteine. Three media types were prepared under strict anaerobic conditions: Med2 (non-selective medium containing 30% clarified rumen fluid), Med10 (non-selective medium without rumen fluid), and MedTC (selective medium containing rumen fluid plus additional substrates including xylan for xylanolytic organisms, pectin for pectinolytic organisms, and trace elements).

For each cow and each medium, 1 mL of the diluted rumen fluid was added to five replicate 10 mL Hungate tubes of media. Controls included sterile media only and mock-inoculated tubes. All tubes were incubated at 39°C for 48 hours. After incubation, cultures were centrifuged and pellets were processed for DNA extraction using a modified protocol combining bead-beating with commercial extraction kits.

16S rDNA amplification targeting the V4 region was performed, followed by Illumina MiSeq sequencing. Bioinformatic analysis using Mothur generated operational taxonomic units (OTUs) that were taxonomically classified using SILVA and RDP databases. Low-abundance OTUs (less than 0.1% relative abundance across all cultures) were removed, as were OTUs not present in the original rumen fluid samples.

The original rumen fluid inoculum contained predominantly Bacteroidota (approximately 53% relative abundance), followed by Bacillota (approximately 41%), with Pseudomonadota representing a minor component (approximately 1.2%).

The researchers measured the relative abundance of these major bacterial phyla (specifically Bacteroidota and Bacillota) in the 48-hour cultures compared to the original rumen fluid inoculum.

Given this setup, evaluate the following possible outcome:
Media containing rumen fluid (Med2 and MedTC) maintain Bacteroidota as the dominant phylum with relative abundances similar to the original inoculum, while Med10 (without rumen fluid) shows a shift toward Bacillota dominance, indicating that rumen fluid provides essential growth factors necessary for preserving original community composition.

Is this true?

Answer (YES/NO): NO